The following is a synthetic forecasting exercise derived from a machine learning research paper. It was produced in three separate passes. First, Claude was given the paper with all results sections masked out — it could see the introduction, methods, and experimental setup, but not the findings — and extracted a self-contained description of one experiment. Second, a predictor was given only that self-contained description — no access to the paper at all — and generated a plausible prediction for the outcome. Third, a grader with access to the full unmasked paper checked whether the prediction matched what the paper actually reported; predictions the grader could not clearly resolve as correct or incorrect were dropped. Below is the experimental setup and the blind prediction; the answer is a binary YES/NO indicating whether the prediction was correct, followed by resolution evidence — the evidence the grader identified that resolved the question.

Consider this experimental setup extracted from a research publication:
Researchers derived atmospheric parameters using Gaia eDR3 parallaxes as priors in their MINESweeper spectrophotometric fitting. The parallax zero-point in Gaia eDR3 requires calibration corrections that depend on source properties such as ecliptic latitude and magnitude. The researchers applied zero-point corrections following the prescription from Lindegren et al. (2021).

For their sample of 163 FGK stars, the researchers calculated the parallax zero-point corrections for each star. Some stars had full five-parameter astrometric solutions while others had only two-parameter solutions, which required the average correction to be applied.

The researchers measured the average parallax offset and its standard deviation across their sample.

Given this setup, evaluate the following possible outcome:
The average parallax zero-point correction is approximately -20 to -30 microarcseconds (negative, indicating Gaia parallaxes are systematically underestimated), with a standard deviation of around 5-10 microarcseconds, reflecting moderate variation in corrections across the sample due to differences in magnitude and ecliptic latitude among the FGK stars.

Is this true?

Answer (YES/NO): NO